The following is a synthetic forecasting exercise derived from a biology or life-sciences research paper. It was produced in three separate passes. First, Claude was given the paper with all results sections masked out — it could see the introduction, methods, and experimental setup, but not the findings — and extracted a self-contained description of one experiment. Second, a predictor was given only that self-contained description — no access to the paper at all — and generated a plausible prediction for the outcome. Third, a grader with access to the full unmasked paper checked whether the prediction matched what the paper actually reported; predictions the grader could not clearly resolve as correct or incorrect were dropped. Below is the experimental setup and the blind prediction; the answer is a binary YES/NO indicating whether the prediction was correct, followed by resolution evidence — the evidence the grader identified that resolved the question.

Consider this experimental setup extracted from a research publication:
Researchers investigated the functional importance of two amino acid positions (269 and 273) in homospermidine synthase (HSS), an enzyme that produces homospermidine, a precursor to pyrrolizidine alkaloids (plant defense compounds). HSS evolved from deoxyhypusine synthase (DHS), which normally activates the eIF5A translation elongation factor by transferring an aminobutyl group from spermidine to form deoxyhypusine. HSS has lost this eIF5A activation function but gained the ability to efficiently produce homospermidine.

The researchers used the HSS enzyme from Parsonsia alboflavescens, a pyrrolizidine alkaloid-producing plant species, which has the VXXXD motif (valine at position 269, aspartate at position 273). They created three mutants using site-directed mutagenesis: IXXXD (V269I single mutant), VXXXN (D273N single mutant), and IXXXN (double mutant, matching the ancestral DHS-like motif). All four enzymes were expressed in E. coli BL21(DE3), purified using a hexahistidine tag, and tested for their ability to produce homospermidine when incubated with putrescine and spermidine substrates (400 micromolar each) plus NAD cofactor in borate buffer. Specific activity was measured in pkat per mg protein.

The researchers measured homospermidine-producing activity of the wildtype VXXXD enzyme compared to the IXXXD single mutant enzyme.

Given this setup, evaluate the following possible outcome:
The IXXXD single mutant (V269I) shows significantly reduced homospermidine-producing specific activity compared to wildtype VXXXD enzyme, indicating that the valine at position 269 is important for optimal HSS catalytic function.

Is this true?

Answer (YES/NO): NO